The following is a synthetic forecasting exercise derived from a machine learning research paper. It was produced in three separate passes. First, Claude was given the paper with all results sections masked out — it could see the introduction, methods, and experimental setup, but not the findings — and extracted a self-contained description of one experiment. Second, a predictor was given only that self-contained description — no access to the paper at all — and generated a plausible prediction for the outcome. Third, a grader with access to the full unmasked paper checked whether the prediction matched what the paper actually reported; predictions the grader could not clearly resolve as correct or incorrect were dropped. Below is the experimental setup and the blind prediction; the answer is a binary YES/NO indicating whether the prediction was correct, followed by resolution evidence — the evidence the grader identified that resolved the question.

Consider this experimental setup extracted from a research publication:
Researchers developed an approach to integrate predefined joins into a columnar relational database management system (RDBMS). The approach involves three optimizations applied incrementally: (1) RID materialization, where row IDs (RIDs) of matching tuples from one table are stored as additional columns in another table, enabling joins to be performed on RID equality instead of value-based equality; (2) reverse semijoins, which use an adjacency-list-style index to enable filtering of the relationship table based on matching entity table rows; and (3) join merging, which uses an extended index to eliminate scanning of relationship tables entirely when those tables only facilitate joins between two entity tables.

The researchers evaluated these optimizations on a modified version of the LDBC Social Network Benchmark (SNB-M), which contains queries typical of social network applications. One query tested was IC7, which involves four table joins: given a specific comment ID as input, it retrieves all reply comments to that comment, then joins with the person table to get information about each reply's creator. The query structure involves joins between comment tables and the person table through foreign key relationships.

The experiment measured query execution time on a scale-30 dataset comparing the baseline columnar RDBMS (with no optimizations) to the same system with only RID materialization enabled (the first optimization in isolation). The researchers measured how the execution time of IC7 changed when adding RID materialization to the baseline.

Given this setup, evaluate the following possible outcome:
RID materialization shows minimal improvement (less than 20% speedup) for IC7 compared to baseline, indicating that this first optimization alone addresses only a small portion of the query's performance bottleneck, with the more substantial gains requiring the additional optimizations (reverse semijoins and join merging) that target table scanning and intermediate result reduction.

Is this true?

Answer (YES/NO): YES